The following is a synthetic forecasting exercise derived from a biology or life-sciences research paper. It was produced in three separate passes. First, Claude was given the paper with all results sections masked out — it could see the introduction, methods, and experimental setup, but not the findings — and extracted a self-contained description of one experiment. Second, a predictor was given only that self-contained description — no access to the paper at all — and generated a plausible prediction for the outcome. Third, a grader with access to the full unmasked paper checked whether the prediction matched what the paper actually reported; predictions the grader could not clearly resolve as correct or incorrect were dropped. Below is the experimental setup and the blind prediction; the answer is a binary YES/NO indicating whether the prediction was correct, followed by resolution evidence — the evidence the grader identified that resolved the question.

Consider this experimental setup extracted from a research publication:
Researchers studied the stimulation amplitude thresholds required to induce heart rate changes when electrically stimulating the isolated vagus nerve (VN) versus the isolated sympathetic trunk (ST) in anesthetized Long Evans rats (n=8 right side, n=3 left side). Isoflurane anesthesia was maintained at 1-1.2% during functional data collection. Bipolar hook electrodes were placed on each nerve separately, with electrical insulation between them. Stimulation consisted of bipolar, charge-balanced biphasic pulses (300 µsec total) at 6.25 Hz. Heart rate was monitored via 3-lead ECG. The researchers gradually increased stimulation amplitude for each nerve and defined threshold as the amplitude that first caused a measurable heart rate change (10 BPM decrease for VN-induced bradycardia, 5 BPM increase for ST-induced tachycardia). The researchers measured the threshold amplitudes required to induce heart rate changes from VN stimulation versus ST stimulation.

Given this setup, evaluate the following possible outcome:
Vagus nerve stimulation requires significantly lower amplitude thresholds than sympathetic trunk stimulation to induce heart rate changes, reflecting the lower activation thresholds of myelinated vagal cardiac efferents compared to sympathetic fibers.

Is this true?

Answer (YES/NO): YES